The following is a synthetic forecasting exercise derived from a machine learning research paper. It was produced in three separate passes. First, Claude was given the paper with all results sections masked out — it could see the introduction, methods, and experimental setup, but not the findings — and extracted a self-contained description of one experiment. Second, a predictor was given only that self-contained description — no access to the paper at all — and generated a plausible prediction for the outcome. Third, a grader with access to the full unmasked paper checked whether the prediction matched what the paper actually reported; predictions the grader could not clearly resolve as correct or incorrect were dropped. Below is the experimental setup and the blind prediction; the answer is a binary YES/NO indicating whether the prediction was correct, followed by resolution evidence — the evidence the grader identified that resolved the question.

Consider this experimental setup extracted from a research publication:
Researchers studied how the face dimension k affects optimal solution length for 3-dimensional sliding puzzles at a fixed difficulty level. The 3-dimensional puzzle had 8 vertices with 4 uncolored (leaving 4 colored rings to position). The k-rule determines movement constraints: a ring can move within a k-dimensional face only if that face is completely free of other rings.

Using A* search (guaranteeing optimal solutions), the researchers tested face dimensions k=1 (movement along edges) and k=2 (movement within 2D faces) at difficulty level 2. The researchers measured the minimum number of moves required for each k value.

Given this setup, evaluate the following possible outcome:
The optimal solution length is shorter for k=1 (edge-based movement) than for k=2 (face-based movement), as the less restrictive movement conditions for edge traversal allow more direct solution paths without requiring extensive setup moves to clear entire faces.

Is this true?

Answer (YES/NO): NO